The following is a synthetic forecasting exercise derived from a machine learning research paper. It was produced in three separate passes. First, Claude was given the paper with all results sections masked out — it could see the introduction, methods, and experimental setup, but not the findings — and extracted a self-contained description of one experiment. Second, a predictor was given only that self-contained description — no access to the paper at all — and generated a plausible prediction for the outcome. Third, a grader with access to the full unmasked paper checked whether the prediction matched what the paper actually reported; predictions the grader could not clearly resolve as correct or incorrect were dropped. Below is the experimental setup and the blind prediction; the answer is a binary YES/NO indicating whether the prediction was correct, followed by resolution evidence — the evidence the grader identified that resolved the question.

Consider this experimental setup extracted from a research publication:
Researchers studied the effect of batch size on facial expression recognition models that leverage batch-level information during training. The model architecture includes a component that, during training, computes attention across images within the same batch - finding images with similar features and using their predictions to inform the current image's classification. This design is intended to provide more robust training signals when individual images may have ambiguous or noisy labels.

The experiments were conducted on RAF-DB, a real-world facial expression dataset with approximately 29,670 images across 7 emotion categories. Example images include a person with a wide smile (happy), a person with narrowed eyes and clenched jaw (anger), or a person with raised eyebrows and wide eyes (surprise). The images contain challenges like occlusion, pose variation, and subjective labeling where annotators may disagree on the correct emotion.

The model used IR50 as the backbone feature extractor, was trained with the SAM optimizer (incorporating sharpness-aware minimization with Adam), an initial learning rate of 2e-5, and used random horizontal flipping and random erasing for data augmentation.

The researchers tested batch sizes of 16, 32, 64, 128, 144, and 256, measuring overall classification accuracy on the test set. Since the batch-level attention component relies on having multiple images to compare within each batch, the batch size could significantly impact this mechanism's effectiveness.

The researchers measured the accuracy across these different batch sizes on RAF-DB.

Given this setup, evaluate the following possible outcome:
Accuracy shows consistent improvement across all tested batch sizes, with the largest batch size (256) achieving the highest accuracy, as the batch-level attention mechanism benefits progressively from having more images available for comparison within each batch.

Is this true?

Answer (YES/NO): NO